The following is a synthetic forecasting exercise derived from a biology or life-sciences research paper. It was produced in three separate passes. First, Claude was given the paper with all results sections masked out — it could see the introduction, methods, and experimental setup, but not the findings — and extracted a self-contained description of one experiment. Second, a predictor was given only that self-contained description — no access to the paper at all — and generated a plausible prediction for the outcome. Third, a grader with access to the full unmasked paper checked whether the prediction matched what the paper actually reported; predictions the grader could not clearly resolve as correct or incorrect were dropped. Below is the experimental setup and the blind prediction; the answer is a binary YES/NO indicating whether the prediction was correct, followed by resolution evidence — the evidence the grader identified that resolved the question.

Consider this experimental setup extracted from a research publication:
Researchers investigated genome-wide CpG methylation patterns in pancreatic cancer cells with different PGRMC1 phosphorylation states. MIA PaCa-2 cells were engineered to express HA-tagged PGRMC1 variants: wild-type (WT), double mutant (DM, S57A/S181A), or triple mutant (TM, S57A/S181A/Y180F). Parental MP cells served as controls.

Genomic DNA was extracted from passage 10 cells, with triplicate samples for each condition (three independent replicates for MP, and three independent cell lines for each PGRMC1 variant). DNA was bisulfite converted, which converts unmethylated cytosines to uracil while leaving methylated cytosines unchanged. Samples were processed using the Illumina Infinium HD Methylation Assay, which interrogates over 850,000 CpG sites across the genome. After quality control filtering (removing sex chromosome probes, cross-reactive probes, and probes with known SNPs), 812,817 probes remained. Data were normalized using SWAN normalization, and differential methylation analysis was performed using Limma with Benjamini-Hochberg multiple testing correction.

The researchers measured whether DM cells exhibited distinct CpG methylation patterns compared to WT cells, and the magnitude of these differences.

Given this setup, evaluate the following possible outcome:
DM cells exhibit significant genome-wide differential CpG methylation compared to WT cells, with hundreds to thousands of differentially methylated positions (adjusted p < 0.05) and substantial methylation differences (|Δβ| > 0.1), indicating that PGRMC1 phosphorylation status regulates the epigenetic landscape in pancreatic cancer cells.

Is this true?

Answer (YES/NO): YES